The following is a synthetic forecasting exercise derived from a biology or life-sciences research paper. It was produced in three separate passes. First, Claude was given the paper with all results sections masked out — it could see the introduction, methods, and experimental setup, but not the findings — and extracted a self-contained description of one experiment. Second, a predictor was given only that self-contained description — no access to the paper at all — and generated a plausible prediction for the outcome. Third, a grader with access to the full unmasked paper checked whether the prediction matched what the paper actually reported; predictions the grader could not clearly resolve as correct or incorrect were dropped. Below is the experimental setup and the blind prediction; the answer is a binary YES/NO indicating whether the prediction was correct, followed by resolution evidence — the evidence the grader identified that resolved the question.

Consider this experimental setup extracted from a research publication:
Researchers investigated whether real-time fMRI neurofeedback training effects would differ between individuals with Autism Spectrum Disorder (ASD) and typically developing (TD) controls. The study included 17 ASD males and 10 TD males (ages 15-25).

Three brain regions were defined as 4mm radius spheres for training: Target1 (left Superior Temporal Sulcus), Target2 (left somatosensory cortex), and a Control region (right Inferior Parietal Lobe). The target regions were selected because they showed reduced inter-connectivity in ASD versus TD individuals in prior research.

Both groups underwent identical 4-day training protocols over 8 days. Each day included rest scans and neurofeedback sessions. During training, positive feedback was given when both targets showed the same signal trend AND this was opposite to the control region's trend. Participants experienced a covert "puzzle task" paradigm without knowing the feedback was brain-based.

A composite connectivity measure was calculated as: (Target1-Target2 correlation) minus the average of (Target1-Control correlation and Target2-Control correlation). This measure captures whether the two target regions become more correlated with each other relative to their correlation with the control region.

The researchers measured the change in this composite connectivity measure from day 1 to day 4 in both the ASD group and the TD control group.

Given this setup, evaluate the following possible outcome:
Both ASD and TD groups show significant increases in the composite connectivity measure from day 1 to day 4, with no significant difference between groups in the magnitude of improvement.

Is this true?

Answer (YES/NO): NO